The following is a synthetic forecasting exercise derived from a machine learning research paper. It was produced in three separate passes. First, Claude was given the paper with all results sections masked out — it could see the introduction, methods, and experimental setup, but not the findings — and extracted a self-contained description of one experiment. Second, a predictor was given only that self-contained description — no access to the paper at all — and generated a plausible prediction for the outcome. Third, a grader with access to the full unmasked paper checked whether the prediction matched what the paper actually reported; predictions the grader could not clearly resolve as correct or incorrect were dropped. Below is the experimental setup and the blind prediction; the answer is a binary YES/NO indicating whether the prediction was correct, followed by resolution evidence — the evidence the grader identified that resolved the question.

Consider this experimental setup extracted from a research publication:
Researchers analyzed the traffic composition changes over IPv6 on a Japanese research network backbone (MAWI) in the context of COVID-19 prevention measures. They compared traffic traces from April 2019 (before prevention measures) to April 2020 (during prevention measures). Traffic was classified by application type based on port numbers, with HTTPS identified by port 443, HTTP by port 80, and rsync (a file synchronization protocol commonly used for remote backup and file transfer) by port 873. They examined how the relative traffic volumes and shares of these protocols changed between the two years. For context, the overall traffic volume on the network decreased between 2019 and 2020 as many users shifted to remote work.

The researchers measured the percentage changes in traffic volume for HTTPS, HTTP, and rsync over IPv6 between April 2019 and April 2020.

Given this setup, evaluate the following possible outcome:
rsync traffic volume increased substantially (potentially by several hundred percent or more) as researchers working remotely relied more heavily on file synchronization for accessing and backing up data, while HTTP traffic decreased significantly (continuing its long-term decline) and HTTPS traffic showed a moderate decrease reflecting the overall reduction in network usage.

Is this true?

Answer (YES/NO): NO